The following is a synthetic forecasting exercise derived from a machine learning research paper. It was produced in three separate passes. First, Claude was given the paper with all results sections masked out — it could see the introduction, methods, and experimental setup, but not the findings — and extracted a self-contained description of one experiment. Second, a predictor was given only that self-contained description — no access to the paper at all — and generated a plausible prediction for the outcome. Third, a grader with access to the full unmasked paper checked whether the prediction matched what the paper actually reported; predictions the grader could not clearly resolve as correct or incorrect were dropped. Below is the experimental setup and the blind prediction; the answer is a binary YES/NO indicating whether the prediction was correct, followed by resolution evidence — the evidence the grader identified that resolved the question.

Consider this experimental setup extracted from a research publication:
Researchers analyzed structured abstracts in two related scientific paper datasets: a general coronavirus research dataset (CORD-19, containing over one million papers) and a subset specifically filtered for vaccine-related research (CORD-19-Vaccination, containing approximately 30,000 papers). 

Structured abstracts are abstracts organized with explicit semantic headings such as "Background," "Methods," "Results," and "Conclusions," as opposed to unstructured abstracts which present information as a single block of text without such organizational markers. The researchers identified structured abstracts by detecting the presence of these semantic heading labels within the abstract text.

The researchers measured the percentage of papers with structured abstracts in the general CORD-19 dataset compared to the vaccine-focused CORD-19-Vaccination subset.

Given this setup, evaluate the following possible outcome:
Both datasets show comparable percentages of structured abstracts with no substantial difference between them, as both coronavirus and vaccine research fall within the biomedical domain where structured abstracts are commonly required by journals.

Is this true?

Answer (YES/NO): YES